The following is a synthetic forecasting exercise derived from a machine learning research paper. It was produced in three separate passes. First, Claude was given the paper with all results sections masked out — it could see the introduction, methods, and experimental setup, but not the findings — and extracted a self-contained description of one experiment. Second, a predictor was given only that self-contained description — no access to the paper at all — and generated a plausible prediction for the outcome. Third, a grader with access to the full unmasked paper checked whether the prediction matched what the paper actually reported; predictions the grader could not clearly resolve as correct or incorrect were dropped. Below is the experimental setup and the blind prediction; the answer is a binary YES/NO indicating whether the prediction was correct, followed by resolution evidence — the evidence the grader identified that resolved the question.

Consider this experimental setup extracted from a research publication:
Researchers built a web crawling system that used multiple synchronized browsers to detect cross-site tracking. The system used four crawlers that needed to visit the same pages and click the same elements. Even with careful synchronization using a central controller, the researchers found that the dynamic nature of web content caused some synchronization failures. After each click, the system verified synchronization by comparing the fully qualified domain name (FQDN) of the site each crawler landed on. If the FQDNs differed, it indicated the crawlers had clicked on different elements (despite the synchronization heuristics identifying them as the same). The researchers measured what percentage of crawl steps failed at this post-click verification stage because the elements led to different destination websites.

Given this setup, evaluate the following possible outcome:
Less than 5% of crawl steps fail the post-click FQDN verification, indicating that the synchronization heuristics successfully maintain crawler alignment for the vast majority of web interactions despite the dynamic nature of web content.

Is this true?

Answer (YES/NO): YES